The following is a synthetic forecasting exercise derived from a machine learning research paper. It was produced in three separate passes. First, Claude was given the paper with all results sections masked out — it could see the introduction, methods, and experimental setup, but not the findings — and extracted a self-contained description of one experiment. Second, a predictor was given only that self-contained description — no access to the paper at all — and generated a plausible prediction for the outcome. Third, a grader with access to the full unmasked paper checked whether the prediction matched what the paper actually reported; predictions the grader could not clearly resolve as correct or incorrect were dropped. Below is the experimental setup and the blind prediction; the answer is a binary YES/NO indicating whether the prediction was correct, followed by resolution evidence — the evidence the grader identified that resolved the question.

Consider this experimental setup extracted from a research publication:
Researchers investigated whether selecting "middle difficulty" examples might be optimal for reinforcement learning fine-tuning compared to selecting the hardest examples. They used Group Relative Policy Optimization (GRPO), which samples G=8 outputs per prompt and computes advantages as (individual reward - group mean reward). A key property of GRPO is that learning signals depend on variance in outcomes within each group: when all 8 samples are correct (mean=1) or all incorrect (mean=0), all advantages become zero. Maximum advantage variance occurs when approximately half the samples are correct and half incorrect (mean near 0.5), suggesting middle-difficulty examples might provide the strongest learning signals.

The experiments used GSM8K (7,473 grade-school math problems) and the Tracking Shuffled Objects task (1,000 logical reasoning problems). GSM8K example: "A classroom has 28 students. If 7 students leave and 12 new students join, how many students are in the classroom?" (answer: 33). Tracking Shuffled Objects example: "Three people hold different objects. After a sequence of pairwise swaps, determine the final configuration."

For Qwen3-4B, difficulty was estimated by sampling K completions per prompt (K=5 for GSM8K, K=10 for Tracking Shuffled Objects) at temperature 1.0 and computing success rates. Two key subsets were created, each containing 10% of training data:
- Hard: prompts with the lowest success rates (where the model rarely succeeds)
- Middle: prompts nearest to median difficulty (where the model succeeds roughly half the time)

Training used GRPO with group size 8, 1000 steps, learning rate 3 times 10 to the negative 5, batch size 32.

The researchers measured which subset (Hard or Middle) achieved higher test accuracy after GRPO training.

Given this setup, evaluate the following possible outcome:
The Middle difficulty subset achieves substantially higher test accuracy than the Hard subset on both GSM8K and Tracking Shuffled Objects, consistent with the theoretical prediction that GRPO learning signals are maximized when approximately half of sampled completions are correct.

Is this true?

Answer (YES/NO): NO